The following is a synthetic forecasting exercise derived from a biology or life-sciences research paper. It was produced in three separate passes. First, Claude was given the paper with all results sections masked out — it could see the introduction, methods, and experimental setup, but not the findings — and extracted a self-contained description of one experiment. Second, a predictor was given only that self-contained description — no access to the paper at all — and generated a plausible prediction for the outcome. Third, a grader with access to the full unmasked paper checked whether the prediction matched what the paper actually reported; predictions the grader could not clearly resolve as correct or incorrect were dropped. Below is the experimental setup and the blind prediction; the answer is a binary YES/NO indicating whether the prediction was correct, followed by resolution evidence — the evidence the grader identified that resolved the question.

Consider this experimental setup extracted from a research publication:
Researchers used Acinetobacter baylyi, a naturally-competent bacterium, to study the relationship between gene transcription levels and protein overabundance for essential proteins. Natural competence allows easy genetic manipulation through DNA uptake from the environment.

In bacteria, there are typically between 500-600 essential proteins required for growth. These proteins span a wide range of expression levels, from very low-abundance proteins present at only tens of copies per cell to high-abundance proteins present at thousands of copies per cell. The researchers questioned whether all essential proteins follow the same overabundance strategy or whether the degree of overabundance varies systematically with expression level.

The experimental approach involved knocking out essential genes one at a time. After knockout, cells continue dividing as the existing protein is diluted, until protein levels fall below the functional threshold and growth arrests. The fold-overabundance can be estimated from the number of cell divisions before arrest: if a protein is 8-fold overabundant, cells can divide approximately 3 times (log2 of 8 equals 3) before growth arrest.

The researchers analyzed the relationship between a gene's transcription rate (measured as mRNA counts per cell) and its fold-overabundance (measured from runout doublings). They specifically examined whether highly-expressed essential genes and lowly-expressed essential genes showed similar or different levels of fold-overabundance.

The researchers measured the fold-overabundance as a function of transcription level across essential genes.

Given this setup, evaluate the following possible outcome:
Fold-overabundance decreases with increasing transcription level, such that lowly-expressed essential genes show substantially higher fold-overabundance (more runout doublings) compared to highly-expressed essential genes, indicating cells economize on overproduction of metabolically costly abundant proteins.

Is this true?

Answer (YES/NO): YES